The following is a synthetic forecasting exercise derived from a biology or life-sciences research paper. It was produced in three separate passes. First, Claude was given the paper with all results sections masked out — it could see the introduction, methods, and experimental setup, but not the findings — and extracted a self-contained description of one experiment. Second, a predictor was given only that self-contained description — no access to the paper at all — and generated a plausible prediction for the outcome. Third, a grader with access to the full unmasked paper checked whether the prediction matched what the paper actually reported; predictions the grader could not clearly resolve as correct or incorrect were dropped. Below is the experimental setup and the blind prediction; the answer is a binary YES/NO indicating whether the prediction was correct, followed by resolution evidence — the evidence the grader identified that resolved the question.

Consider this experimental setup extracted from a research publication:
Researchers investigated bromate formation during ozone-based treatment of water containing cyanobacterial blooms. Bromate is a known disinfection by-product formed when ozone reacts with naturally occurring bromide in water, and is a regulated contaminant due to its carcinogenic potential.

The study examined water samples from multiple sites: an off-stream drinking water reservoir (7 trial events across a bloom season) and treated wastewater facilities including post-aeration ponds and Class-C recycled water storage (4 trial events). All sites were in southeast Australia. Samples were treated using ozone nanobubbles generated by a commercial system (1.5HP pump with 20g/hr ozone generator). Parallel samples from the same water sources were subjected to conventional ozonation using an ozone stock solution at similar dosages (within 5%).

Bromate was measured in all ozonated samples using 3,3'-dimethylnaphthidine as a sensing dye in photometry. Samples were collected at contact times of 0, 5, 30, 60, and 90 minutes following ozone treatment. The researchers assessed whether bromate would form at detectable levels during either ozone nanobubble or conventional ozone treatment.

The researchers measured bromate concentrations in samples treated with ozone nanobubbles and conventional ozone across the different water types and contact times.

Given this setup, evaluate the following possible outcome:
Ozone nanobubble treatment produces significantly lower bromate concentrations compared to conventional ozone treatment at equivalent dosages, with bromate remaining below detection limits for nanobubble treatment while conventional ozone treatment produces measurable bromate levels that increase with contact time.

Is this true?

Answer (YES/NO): NO